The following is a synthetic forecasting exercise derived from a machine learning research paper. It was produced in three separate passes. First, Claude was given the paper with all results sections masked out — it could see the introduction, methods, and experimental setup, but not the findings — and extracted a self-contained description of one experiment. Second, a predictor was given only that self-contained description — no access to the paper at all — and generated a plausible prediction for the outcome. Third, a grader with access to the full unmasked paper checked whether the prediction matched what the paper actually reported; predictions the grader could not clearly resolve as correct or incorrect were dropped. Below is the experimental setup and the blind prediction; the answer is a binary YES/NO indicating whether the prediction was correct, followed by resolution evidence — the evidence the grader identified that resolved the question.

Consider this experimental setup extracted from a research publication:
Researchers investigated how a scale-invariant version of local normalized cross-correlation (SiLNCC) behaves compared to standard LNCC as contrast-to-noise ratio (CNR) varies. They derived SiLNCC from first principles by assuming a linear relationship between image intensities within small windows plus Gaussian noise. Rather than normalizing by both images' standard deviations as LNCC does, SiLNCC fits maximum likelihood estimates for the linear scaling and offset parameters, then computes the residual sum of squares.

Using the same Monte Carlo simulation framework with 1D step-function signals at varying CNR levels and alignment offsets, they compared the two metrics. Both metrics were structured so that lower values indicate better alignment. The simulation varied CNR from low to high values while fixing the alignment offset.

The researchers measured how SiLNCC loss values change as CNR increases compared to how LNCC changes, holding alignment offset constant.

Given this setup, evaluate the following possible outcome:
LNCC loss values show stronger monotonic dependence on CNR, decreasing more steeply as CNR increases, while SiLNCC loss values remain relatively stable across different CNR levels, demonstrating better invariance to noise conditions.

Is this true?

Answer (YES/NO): NO